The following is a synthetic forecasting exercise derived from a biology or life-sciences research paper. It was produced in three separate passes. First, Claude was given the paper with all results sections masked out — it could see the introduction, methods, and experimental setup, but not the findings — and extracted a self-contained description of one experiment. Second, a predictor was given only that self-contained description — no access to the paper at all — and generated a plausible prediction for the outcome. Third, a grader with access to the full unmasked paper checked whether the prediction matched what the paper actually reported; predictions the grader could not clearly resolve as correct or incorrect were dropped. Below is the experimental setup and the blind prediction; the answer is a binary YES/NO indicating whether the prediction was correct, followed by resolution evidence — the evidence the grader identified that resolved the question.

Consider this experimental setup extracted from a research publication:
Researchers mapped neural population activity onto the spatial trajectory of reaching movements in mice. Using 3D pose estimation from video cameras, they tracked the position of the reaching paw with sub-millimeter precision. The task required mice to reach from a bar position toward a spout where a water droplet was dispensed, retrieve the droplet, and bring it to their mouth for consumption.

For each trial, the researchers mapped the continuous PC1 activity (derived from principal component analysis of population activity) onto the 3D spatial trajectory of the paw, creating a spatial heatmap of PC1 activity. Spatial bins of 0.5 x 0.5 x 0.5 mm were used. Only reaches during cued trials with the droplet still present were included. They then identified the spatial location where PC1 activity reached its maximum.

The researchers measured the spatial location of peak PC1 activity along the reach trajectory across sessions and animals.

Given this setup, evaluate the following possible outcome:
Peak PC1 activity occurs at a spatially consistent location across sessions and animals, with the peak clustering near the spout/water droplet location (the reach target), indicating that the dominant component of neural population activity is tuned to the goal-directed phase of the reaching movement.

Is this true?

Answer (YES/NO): NO